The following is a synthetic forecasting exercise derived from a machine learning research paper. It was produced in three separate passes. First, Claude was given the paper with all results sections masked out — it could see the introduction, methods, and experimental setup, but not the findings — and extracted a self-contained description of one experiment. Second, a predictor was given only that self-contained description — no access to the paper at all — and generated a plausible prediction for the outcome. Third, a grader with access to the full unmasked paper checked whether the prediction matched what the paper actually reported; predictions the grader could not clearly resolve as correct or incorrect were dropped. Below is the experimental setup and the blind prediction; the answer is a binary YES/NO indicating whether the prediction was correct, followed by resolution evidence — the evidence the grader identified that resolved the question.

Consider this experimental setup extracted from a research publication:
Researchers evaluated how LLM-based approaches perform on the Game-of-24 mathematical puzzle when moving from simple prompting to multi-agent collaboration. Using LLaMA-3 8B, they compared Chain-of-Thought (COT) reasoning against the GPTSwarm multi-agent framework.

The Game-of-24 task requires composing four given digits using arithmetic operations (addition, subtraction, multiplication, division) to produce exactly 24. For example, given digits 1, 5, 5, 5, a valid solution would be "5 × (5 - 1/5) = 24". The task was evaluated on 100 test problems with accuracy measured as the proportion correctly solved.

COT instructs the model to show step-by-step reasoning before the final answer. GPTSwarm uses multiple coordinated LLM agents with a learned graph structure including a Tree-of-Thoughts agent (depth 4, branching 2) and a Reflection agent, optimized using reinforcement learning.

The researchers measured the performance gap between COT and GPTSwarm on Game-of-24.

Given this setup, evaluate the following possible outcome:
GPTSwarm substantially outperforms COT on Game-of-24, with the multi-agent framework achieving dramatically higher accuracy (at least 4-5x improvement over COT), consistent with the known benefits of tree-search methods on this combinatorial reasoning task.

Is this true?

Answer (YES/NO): NO